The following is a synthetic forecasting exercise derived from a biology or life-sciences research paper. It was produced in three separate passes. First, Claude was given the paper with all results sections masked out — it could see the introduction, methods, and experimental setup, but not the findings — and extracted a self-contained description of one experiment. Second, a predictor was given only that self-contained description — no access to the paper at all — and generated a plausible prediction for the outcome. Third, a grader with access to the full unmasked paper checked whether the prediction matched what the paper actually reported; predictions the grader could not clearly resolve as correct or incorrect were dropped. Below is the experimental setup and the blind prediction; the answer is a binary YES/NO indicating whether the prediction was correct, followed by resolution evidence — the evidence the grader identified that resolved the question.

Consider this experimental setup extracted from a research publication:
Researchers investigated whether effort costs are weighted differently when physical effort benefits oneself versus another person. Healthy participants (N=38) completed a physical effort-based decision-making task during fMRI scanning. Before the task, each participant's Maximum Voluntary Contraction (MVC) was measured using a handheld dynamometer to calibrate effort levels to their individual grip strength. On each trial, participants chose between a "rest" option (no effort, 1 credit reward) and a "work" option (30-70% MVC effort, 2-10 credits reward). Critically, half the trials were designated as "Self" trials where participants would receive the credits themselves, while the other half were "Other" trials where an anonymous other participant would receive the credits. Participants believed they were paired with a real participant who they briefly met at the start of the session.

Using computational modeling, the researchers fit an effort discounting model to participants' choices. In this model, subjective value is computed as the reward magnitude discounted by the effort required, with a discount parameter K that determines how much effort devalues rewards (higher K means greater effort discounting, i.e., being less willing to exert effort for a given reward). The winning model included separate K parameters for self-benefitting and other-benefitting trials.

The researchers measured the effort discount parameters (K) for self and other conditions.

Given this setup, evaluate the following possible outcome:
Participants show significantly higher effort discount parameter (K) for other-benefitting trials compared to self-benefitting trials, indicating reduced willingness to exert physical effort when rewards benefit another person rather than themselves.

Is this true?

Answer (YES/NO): YES